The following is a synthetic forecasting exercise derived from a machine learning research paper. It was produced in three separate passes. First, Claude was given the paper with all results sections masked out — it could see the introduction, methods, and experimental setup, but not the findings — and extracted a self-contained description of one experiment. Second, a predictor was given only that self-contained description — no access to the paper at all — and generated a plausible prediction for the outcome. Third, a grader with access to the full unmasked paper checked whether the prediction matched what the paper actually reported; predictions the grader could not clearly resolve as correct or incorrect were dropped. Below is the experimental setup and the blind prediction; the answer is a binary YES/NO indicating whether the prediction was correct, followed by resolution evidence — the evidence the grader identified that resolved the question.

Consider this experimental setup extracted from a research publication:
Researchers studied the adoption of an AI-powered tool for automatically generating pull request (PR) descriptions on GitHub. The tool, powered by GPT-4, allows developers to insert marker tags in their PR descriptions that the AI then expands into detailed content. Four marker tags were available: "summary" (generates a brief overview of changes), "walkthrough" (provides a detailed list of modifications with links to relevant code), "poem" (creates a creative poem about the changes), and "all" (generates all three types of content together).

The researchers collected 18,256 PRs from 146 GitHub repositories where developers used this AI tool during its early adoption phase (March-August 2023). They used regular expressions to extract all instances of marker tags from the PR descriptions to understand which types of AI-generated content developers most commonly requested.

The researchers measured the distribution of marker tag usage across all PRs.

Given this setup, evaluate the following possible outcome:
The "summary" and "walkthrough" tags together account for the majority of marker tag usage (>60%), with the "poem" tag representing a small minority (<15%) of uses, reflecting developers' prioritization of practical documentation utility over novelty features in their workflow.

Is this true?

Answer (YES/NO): YES